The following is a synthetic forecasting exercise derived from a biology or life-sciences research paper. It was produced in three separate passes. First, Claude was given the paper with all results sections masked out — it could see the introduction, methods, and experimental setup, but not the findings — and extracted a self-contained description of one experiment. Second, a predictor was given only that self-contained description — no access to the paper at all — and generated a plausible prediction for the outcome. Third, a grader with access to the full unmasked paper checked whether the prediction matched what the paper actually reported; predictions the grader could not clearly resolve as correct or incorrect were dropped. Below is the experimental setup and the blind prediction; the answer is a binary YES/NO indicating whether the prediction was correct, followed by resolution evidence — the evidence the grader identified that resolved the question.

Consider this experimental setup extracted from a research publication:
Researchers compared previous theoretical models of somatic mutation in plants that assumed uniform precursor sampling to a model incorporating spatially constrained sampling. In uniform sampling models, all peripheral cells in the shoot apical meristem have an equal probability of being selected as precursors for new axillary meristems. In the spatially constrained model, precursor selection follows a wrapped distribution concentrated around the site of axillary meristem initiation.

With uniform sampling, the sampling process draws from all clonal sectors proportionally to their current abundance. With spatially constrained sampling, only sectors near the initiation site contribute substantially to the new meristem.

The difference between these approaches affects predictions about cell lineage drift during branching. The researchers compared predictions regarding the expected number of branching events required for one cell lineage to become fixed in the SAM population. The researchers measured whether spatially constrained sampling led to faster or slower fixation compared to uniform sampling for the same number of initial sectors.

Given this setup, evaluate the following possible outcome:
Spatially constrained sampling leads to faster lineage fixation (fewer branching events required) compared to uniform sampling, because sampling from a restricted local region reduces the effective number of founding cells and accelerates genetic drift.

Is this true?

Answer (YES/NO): YES